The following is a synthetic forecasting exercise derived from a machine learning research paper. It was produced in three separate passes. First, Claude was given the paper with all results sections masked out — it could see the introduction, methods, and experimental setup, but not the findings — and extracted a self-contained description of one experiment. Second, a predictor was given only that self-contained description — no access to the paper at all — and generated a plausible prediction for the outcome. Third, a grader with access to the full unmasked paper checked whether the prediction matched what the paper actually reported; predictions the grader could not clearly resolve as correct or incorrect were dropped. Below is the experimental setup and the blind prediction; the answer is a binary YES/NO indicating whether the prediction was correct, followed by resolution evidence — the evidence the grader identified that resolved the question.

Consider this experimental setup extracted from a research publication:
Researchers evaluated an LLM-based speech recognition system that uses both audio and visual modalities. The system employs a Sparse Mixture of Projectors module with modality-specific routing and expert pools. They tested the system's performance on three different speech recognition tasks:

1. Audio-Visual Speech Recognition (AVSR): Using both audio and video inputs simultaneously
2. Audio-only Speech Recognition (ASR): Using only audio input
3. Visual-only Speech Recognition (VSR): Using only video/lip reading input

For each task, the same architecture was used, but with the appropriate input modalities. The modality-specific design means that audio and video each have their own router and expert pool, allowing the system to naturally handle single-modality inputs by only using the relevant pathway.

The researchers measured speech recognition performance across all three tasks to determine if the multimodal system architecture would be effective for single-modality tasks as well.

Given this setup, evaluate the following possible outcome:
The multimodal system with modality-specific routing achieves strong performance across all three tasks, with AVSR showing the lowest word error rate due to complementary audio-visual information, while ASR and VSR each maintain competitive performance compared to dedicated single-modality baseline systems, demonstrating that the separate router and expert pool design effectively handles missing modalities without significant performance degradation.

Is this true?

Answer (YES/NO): NO